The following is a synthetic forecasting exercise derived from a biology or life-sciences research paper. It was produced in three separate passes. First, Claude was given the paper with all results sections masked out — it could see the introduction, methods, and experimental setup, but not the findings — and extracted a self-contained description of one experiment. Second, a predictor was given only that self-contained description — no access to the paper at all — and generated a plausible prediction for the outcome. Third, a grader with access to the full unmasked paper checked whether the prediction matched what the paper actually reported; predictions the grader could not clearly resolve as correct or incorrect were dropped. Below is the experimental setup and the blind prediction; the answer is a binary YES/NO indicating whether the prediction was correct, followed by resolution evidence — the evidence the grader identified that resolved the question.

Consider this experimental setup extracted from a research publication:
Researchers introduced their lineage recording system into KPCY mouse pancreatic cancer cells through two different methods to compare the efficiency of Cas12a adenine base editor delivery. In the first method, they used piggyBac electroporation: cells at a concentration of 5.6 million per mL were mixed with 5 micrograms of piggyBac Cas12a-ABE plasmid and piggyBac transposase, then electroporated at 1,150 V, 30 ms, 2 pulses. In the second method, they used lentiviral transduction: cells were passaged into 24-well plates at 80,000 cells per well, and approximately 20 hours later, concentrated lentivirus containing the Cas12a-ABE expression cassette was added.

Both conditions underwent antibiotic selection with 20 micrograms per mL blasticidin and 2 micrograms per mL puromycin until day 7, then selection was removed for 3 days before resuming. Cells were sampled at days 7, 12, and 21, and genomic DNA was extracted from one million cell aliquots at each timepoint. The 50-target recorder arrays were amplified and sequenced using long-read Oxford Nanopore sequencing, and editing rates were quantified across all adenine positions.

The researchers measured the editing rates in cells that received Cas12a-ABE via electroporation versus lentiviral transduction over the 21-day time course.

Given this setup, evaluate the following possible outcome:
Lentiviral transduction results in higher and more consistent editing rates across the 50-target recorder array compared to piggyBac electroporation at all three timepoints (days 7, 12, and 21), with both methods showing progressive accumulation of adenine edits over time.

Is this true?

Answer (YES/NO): NO